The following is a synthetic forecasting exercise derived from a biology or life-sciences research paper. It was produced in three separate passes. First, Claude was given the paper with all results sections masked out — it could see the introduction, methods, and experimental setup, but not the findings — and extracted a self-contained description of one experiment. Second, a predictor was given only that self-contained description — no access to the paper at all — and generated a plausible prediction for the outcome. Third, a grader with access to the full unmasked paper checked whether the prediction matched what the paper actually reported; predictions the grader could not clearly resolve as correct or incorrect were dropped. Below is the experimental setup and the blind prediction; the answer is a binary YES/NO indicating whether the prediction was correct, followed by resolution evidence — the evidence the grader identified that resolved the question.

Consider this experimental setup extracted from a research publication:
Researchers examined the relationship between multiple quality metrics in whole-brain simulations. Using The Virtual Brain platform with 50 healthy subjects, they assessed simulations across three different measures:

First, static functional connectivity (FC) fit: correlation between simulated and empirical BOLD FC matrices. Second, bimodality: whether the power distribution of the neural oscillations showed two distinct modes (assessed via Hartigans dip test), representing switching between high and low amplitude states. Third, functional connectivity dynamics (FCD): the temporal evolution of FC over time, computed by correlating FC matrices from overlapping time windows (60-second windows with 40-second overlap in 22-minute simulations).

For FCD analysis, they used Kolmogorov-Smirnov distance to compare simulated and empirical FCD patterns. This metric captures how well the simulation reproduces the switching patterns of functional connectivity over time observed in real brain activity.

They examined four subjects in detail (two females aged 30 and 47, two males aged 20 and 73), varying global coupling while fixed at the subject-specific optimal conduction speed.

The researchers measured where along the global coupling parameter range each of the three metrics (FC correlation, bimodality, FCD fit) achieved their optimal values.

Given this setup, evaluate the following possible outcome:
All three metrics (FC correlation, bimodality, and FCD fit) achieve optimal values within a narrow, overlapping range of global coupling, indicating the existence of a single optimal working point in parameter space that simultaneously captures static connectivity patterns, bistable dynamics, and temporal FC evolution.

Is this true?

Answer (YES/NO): YES